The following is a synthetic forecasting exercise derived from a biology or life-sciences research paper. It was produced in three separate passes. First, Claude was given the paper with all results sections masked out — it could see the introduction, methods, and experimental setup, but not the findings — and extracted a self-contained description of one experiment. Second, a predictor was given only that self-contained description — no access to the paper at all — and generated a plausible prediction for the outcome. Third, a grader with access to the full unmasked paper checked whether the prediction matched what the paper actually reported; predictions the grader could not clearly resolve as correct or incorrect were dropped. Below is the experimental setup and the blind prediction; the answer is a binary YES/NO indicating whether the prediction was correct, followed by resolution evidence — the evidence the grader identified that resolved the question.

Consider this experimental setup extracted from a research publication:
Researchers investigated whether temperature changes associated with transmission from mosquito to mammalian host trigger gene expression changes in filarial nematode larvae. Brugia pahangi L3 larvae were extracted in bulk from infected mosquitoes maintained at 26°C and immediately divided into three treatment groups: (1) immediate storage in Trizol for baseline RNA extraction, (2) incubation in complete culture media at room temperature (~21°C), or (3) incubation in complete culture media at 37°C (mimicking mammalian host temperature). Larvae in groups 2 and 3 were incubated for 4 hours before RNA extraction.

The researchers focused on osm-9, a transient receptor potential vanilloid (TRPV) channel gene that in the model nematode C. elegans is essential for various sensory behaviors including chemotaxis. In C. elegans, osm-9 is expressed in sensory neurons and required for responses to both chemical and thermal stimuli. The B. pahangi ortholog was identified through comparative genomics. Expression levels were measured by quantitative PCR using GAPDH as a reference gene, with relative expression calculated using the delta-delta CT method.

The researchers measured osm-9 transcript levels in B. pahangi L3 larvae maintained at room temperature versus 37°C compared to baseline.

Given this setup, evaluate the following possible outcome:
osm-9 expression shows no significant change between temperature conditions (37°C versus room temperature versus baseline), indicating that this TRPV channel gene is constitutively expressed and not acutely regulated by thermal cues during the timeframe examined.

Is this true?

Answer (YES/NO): YES